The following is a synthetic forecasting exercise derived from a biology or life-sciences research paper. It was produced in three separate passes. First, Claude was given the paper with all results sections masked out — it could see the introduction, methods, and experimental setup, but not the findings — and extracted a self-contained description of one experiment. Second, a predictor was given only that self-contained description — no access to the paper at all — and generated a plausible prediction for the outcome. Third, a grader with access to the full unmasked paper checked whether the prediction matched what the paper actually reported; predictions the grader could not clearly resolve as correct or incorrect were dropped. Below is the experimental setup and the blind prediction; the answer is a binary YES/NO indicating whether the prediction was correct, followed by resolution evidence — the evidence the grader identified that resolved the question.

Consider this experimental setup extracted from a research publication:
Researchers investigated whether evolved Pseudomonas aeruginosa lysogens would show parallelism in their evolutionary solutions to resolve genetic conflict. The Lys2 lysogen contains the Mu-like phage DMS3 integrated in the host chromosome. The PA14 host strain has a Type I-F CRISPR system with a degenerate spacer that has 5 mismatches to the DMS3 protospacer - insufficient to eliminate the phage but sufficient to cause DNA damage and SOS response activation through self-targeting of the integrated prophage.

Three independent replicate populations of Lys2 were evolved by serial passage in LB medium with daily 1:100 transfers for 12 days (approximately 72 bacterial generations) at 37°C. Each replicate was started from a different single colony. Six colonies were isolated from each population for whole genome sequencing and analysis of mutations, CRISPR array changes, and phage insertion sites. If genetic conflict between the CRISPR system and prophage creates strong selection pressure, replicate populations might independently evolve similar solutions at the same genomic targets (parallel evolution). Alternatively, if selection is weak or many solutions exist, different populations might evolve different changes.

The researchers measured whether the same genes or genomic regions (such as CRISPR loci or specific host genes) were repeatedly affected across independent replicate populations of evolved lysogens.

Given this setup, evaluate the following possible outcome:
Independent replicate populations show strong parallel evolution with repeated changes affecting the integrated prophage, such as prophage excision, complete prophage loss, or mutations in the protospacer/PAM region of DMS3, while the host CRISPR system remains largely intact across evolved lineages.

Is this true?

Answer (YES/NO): NO